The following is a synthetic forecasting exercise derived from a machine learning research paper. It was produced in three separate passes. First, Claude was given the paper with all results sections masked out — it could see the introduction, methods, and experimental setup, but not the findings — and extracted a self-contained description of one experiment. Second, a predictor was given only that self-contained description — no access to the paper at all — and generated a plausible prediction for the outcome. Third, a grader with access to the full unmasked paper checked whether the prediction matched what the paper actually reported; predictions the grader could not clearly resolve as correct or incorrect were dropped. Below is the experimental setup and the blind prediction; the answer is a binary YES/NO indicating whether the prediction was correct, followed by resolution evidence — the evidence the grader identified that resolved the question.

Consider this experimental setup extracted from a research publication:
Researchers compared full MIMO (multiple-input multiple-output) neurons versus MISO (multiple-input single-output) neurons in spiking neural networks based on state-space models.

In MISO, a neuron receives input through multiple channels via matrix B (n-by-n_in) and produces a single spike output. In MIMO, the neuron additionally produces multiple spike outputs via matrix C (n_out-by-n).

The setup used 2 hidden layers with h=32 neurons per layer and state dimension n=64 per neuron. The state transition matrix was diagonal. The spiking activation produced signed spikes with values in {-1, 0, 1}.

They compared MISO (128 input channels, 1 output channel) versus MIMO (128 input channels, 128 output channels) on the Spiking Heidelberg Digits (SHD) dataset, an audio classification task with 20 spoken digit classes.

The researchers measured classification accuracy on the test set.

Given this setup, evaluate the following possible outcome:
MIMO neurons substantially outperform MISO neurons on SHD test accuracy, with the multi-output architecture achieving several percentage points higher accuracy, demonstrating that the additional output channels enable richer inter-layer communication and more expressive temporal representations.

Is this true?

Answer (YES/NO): YES